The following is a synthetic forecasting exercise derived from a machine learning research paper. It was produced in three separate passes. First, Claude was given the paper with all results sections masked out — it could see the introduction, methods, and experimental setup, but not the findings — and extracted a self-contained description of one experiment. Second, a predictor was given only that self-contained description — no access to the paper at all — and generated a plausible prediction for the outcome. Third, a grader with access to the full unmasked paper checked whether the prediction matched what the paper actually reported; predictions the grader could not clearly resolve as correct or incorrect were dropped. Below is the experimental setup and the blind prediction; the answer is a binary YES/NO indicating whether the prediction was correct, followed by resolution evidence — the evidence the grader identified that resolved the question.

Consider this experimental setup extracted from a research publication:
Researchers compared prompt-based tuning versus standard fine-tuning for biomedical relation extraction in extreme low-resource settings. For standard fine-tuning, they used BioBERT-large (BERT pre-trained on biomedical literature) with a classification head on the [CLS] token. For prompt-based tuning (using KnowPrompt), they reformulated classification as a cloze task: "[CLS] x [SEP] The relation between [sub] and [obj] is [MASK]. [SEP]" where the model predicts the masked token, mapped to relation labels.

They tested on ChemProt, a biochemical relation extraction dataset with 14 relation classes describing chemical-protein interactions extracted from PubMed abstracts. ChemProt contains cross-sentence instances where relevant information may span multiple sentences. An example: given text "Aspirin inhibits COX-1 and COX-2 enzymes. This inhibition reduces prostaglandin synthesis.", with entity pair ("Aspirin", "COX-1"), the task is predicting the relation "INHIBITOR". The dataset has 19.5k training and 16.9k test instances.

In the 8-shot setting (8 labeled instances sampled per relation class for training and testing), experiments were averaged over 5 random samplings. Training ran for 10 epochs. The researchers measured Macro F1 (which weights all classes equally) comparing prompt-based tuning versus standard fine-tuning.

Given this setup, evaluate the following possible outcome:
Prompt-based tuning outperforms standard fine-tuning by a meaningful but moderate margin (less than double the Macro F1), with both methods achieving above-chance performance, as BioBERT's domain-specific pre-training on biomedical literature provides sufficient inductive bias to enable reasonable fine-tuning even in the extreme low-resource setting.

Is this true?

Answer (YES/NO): NO